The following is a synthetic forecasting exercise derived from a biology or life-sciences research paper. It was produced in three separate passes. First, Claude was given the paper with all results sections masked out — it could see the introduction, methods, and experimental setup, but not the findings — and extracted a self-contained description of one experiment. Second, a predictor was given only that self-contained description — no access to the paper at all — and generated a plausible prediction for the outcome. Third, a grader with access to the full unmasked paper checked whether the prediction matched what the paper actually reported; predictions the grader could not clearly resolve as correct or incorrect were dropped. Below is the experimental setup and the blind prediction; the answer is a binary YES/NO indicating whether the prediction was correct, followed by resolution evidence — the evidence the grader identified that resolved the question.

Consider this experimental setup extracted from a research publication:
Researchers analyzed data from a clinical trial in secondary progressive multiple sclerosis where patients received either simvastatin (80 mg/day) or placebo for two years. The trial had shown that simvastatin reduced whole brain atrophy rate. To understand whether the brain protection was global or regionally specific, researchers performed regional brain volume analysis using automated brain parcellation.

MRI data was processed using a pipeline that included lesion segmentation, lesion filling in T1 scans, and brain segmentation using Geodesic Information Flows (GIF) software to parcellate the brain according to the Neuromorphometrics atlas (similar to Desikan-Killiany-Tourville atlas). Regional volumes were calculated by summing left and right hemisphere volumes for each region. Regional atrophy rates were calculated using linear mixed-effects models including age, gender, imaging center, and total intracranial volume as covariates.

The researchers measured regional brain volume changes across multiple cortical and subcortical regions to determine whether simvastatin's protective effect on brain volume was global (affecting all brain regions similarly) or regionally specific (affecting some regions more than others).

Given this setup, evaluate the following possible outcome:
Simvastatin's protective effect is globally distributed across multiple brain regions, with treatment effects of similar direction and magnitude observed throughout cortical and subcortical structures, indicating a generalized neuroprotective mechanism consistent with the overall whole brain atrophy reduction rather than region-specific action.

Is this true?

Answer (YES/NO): NO